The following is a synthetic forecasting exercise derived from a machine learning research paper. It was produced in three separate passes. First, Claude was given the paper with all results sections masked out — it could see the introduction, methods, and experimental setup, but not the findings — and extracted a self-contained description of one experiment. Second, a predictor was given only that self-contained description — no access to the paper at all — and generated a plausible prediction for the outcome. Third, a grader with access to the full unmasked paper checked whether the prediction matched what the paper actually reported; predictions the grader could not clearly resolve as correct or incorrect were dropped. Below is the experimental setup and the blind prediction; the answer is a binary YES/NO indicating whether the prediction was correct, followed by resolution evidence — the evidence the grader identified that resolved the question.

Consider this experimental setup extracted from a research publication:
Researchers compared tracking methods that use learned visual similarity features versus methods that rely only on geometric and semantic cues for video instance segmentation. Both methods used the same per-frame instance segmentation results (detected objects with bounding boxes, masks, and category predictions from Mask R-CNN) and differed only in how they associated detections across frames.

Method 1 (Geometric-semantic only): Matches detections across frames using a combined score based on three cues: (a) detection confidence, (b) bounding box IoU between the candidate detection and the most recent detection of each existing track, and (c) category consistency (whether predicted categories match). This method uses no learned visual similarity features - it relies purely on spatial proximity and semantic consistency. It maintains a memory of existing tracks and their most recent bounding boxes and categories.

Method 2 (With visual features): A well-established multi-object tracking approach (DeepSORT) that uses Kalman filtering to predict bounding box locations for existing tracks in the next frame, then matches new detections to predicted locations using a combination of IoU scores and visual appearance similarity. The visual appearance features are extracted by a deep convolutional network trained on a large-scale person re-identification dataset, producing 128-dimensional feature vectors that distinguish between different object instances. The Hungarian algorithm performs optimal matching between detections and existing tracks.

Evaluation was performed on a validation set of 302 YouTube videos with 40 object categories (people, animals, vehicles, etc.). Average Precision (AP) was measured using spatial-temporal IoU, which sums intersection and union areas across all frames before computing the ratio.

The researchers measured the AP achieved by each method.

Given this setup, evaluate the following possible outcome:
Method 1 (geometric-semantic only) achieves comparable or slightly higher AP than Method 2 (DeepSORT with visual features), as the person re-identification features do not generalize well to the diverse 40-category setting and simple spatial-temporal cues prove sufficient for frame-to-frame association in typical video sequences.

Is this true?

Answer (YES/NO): NO